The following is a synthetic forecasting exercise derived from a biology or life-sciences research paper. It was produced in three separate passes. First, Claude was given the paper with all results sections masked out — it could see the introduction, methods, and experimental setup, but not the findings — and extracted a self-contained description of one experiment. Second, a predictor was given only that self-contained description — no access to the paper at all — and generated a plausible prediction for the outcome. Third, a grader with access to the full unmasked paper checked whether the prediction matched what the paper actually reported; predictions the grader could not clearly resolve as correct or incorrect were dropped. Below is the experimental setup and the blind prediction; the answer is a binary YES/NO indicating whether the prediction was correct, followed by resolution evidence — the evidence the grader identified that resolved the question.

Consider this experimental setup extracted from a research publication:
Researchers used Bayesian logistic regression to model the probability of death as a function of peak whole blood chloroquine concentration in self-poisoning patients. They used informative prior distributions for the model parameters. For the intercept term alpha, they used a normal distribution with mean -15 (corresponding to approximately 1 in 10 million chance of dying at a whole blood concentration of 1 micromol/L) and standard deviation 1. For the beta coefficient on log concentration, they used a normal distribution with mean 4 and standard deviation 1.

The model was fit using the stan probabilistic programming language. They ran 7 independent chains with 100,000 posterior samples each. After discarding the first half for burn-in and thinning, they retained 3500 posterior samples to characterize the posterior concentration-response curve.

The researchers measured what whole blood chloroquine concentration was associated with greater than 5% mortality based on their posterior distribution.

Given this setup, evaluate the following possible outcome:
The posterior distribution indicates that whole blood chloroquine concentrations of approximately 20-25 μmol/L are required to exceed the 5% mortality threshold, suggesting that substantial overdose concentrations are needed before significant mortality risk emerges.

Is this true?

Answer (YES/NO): YES